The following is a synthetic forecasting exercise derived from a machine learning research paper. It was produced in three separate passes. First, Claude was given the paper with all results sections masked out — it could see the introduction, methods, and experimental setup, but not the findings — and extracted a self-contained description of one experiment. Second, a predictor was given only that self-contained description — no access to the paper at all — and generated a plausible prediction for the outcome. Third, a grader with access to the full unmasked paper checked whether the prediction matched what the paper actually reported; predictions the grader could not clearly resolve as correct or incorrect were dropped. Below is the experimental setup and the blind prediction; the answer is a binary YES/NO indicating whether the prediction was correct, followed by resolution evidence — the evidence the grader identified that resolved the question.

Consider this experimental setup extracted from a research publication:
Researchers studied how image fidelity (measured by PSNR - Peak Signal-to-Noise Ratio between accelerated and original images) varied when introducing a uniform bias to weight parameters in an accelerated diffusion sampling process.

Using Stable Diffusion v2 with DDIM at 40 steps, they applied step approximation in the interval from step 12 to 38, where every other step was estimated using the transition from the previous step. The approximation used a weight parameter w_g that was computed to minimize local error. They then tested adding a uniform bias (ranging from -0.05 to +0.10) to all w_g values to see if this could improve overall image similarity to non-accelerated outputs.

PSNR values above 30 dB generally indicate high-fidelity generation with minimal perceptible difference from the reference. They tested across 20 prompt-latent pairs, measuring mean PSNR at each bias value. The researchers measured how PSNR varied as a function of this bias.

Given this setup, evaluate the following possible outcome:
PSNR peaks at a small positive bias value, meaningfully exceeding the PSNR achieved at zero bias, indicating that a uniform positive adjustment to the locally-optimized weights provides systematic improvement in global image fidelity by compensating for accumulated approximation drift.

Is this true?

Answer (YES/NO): YES